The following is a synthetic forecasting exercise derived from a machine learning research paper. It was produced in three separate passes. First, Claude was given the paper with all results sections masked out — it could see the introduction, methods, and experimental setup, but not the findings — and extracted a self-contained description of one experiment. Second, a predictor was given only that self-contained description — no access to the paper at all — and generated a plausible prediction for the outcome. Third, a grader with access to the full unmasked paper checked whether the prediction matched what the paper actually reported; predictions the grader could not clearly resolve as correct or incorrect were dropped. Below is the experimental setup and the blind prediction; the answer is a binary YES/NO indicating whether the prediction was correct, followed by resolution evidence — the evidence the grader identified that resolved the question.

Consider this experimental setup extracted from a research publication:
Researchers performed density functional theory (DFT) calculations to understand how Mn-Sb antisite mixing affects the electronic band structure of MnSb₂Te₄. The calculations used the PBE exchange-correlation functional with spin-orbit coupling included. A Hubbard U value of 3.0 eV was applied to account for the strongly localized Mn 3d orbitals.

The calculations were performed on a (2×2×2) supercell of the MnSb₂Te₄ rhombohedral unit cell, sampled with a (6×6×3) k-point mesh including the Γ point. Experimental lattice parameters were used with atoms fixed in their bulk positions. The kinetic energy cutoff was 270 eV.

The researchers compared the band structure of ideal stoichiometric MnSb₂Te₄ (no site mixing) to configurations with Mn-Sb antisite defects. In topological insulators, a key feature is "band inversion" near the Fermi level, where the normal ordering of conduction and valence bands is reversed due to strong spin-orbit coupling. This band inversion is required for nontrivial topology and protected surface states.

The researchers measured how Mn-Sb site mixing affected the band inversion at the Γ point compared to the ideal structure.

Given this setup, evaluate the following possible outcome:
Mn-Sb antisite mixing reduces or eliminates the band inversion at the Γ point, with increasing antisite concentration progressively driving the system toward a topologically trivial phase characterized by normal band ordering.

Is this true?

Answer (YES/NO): YES